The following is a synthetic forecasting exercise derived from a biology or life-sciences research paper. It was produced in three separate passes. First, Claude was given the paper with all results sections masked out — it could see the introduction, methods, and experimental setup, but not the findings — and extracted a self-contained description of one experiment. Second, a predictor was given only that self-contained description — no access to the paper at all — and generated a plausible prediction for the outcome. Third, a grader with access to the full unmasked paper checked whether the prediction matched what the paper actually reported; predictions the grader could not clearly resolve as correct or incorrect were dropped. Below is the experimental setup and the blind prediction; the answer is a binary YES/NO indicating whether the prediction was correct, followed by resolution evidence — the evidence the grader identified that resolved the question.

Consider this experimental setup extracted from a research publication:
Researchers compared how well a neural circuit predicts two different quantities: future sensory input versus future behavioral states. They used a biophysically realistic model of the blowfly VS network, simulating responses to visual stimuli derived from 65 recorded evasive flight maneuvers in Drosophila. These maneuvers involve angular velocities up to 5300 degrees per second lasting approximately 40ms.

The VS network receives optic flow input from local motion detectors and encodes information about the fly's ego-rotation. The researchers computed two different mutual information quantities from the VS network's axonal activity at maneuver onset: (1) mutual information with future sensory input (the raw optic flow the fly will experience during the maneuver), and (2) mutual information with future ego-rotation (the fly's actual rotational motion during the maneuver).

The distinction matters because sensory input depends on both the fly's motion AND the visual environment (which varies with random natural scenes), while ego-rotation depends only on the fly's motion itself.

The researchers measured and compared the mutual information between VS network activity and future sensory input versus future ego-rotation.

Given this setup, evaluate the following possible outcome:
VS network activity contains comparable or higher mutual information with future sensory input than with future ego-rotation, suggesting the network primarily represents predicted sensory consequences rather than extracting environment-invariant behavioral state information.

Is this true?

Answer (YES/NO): YES